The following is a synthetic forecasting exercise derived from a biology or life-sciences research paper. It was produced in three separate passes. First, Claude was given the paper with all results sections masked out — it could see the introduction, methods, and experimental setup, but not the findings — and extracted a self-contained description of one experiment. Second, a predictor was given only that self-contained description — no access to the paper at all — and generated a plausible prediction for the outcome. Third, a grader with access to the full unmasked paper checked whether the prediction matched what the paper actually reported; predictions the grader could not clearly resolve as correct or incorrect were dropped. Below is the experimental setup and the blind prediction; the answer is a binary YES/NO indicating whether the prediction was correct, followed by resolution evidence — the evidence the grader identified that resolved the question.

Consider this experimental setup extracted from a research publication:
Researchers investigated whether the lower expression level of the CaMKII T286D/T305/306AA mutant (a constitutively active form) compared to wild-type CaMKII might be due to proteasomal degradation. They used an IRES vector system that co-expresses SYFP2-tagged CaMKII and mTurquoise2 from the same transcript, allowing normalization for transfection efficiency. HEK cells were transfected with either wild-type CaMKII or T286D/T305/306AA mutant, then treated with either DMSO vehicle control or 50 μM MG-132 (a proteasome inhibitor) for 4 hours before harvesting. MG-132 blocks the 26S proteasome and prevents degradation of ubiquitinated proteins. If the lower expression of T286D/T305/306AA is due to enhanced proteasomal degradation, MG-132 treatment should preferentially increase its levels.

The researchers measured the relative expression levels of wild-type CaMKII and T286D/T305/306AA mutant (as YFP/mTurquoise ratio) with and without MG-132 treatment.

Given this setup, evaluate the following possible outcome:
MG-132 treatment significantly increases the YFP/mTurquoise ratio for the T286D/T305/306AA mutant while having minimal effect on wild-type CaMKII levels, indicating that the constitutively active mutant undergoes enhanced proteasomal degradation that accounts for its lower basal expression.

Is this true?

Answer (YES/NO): NO